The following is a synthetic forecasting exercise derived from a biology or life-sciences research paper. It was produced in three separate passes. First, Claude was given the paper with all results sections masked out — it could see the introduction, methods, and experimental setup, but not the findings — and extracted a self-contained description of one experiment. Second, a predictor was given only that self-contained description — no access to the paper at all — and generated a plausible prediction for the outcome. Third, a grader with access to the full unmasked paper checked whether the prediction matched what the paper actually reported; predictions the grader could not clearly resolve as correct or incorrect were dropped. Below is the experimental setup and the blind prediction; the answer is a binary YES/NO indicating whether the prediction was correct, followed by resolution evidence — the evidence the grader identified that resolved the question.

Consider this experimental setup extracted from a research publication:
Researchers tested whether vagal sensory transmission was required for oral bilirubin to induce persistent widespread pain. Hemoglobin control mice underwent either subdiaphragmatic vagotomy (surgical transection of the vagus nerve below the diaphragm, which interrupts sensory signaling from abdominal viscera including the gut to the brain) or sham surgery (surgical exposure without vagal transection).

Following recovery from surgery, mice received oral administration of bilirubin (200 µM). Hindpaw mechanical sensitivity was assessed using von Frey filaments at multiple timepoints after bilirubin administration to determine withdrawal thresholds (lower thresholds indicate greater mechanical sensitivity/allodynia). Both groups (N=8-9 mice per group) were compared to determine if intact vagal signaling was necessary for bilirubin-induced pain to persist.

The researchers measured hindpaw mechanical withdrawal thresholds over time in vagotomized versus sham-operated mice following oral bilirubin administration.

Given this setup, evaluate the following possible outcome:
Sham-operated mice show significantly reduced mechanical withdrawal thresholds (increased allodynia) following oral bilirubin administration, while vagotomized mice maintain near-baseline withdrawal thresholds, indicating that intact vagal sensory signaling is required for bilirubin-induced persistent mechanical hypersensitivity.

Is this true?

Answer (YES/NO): NO